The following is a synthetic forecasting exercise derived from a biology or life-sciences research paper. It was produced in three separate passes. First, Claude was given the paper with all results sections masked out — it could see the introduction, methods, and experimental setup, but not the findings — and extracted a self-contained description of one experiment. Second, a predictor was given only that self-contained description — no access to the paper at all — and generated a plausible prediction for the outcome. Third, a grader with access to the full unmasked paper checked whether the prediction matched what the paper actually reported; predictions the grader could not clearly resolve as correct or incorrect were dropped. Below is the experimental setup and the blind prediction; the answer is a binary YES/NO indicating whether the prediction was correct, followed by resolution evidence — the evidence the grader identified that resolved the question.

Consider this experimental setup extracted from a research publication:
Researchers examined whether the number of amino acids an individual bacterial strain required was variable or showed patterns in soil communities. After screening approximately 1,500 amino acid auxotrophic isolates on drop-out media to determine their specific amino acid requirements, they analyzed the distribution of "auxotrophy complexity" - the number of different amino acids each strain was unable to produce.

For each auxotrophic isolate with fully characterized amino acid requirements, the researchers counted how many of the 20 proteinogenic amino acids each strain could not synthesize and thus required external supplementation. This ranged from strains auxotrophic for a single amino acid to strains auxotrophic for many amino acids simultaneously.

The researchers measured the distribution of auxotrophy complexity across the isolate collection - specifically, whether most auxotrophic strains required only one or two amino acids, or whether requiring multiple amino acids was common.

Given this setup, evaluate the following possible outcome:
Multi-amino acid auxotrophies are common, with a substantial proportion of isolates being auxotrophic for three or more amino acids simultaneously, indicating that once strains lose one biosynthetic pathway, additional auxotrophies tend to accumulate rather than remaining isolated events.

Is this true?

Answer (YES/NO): YES